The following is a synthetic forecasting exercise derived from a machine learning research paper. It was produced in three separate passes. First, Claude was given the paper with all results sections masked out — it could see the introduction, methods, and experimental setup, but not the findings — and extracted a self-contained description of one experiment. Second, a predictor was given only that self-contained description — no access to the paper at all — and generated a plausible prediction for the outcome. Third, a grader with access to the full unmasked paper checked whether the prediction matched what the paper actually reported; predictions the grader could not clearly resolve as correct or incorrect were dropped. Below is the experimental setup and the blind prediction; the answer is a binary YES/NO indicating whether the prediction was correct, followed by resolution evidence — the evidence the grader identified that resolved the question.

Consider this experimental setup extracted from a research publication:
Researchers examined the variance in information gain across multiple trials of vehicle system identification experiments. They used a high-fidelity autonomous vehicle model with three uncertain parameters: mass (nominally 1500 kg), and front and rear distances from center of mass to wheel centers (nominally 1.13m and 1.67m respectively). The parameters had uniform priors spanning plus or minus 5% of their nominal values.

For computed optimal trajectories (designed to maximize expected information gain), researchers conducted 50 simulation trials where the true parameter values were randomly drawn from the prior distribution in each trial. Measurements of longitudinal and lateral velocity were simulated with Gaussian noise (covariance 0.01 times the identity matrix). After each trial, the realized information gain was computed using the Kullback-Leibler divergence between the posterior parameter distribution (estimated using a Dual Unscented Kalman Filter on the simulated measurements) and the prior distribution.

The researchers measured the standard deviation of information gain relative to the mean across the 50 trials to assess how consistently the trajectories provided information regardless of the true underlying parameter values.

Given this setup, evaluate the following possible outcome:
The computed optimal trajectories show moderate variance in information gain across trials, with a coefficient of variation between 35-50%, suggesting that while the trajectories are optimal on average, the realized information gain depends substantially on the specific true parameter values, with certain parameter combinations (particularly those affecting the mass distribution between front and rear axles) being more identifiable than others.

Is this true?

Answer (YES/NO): NO